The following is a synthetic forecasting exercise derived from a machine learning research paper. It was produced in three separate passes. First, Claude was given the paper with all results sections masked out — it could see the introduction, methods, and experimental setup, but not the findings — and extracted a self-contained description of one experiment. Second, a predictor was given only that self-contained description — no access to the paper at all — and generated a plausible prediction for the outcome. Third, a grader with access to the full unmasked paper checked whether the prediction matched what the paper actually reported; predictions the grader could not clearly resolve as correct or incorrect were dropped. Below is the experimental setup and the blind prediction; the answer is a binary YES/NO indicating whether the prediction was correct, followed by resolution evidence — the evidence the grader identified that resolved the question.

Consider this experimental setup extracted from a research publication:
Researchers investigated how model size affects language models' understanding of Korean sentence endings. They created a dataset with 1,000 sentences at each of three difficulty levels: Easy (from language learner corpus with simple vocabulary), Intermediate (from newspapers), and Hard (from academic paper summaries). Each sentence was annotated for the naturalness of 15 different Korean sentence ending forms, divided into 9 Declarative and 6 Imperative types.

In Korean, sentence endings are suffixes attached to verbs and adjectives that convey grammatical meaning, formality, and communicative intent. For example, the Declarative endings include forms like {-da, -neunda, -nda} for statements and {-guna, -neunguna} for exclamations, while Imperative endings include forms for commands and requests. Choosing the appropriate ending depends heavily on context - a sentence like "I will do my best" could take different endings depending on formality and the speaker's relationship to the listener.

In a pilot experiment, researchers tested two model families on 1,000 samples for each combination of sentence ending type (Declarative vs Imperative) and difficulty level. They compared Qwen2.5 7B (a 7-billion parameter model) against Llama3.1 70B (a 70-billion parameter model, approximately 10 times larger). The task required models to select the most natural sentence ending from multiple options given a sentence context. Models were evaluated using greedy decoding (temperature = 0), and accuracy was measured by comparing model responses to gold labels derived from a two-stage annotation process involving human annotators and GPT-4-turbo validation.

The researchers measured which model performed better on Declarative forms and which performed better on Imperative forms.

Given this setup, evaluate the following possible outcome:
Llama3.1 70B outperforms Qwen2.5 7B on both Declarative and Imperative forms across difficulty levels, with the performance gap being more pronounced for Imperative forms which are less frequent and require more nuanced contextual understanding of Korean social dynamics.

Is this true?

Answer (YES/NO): NO